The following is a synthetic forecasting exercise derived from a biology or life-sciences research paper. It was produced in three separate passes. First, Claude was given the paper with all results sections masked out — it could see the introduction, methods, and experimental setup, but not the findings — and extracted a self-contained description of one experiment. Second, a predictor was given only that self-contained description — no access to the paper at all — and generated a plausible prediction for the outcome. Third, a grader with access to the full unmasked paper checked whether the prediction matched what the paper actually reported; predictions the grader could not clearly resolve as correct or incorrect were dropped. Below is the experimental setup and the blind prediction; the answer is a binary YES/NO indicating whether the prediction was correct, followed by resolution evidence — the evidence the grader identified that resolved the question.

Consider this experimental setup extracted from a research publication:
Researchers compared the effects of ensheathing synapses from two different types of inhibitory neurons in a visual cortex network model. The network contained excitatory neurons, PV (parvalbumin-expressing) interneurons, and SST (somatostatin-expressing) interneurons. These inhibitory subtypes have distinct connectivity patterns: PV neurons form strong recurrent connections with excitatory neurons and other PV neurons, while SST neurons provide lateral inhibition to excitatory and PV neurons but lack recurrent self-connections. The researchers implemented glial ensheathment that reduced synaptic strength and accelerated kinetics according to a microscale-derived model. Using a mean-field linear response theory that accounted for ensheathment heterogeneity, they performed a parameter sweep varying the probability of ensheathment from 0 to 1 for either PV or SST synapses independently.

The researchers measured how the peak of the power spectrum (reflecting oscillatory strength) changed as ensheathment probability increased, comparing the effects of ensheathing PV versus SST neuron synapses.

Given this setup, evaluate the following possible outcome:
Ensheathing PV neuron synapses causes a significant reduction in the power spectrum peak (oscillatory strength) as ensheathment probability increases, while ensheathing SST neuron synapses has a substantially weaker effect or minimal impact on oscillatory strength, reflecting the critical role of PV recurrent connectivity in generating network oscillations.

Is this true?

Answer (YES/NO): NO